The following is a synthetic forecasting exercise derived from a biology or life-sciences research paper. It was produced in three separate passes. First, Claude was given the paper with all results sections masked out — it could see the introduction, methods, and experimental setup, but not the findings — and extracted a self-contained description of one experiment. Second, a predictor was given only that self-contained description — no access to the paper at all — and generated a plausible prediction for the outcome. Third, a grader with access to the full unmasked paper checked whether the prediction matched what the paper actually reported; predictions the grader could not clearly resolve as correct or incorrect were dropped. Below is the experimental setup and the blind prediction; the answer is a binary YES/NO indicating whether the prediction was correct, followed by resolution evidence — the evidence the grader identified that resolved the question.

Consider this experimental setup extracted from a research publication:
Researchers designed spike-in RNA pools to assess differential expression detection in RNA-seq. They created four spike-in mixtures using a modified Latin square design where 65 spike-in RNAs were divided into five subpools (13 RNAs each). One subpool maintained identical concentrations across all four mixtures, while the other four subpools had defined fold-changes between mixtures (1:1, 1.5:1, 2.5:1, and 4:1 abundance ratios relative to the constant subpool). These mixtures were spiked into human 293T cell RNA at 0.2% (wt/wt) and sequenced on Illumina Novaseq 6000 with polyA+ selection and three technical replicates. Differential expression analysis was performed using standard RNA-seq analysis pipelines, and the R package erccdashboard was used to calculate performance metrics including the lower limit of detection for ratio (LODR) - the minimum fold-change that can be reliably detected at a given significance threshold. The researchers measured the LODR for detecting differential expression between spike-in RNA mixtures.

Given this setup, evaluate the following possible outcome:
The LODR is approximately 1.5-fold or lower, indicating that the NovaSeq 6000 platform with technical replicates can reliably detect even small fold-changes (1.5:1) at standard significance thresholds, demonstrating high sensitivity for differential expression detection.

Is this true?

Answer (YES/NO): NO